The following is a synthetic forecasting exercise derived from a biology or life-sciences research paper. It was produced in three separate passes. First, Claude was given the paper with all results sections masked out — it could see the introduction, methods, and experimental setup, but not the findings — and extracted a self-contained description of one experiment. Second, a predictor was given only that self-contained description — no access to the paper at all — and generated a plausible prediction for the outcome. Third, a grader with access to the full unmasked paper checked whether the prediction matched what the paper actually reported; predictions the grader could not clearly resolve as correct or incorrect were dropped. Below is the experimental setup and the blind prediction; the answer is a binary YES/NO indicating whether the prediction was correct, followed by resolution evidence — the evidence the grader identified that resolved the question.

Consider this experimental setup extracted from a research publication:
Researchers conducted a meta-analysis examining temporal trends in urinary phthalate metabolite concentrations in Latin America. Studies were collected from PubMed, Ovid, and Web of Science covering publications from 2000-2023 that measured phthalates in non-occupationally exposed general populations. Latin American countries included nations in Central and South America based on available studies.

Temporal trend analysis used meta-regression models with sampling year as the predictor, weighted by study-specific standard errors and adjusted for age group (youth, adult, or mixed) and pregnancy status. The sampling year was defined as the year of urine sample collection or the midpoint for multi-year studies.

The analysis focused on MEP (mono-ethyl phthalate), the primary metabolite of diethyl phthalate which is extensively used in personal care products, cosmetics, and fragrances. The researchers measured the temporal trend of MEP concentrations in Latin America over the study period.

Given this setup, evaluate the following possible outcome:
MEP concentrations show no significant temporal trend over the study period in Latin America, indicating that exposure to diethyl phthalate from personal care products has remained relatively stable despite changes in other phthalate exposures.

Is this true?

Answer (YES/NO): NO